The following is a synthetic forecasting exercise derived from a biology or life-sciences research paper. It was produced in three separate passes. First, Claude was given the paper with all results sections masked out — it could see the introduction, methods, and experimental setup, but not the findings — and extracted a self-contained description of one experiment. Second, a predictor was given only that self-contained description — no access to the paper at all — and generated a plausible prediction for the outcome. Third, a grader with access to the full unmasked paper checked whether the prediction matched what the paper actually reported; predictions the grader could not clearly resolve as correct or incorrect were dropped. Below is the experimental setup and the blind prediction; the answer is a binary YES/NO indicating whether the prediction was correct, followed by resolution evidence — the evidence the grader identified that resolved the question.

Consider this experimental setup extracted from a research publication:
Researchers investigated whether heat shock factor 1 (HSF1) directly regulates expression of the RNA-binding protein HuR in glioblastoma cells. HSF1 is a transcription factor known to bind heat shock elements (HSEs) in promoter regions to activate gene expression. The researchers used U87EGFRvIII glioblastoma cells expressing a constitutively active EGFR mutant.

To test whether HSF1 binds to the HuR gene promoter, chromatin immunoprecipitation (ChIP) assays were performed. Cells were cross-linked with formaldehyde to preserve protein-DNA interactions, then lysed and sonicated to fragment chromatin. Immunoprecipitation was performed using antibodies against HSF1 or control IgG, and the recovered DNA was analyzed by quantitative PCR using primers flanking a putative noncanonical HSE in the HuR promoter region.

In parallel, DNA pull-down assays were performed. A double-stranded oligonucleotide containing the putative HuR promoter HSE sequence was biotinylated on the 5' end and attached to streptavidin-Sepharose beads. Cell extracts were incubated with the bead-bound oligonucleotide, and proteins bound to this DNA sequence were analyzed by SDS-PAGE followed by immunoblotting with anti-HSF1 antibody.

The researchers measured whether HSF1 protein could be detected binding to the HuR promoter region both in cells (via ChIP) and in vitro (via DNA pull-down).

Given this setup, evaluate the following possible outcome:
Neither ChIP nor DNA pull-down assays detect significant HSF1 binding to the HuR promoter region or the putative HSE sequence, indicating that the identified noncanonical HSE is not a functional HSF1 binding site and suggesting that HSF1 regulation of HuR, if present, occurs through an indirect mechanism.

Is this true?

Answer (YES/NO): NO